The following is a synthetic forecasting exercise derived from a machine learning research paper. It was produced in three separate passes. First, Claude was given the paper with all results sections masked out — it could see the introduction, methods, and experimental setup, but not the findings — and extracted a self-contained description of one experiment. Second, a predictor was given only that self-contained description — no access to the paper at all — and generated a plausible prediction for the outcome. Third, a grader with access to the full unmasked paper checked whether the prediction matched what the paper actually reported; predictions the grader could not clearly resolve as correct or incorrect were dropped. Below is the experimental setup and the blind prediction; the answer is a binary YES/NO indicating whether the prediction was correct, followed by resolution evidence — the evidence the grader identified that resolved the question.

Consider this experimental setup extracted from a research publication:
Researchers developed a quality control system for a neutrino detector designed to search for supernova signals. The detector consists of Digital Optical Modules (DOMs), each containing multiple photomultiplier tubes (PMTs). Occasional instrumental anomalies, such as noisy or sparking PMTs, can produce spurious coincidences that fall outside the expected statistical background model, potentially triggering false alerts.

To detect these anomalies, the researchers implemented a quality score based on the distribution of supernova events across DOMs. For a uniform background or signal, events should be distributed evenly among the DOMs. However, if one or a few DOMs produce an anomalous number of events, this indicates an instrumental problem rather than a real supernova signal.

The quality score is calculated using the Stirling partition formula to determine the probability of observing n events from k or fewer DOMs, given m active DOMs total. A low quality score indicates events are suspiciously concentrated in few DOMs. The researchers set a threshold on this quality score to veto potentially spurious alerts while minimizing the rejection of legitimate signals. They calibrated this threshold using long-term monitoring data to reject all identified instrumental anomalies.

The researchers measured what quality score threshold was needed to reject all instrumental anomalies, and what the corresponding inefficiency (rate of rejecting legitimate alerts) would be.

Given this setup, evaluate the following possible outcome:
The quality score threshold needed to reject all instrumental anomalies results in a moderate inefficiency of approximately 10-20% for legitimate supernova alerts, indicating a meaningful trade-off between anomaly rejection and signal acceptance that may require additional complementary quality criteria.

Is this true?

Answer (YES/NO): NO